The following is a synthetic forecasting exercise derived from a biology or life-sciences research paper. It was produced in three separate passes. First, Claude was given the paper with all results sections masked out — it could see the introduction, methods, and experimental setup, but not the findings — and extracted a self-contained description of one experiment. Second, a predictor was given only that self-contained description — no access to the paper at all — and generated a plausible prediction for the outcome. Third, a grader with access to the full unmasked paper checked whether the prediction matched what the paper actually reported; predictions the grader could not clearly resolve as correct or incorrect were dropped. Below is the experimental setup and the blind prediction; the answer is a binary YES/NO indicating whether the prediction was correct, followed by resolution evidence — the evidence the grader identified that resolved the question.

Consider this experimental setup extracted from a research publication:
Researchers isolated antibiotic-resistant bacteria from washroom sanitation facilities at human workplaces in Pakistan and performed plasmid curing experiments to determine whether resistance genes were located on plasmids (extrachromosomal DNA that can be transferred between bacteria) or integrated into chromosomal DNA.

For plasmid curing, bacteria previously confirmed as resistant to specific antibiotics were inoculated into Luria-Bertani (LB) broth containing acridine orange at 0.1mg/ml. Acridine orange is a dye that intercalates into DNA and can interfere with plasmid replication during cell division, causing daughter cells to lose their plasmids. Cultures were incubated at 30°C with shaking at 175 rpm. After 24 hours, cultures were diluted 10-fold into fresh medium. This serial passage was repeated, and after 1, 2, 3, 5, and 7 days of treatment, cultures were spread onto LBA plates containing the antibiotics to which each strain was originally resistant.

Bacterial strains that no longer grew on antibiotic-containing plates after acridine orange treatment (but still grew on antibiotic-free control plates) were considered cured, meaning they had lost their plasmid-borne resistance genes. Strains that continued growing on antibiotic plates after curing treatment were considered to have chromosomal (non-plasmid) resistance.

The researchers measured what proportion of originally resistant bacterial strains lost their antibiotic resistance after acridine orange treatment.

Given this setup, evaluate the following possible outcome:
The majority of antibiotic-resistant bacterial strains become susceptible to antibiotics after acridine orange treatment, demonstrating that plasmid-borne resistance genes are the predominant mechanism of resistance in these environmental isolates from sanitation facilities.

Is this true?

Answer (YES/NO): NO